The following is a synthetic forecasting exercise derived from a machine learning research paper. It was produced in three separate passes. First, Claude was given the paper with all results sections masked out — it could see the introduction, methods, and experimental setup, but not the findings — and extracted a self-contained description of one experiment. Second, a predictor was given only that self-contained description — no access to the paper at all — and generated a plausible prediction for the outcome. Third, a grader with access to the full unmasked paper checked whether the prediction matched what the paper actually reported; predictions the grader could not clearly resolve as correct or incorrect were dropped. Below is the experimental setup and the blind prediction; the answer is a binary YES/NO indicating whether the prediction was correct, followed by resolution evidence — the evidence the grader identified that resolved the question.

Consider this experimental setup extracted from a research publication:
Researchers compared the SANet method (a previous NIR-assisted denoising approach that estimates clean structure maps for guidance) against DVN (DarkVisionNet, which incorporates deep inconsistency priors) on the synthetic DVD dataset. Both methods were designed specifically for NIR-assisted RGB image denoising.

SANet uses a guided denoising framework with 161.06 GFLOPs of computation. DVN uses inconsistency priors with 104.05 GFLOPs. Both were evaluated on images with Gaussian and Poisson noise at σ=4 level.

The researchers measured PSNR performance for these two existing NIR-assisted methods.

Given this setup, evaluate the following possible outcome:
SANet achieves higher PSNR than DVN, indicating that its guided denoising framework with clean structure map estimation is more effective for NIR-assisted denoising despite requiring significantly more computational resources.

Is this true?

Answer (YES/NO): NO